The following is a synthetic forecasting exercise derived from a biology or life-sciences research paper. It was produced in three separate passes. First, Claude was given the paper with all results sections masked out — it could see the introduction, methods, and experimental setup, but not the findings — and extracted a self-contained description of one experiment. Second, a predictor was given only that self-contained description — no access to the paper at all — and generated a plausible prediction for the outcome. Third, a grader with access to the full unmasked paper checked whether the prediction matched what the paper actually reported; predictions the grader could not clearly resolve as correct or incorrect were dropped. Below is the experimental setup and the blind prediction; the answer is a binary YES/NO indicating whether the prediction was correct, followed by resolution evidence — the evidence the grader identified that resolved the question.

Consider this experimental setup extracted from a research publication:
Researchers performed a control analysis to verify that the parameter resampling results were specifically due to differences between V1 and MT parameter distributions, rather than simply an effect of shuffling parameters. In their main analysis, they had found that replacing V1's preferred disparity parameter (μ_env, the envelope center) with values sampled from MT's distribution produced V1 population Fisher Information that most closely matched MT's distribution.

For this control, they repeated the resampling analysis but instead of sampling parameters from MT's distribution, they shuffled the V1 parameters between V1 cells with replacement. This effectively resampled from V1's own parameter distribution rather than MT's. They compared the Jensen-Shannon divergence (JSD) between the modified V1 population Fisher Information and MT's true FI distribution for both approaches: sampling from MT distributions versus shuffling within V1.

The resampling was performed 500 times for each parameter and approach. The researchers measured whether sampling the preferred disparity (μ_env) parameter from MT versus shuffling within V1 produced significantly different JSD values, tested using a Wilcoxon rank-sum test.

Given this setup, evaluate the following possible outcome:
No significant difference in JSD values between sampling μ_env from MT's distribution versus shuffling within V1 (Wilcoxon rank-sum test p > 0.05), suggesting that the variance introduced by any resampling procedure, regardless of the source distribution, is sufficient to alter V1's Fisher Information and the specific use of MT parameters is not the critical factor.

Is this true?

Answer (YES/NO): NO